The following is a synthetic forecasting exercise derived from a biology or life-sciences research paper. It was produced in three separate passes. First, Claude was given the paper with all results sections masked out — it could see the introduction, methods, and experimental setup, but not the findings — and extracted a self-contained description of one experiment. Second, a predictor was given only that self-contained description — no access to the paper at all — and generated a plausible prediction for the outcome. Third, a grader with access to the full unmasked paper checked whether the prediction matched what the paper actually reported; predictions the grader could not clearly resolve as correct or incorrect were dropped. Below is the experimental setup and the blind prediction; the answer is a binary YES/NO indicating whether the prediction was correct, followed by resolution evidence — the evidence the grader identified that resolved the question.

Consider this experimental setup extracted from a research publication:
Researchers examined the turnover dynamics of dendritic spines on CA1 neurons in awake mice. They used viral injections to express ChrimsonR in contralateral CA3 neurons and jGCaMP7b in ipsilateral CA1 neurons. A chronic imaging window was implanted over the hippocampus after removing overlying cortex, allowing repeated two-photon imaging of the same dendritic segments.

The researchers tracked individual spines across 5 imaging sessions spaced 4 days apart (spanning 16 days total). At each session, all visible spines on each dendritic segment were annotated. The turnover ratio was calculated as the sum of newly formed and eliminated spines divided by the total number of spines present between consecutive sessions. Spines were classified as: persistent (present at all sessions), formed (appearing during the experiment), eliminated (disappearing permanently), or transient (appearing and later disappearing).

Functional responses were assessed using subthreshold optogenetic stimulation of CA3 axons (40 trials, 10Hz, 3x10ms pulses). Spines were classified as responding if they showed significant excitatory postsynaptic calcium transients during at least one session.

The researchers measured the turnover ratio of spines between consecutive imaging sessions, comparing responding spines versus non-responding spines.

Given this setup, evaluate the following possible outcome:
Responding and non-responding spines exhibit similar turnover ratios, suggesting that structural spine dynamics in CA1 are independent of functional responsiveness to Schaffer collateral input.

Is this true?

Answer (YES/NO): NO